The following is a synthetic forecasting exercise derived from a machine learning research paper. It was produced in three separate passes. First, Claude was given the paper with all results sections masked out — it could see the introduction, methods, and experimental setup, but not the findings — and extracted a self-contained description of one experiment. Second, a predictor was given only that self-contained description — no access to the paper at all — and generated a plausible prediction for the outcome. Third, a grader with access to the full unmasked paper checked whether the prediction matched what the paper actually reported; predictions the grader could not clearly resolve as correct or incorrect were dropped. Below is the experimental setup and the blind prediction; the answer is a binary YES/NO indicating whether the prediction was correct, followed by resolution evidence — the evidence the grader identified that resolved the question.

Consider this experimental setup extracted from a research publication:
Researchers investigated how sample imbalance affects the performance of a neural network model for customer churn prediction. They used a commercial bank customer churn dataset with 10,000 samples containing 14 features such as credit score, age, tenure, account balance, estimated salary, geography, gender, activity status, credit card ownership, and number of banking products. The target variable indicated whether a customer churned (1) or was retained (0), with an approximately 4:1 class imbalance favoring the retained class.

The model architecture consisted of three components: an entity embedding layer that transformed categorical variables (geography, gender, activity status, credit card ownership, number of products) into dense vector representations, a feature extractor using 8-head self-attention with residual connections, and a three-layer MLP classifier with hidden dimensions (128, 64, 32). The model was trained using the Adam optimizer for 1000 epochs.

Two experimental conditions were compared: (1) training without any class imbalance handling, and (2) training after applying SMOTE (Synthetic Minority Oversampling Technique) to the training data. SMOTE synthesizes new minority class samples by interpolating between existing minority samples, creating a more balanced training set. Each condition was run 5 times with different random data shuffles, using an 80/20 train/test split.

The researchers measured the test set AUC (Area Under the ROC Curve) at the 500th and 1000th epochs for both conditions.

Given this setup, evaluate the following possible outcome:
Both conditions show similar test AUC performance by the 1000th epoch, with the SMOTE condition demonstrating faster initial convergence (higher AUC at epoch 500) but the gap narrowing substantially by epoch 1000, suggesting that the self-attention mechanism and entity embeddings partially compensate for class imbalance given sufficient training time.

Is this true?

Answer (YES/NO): NO